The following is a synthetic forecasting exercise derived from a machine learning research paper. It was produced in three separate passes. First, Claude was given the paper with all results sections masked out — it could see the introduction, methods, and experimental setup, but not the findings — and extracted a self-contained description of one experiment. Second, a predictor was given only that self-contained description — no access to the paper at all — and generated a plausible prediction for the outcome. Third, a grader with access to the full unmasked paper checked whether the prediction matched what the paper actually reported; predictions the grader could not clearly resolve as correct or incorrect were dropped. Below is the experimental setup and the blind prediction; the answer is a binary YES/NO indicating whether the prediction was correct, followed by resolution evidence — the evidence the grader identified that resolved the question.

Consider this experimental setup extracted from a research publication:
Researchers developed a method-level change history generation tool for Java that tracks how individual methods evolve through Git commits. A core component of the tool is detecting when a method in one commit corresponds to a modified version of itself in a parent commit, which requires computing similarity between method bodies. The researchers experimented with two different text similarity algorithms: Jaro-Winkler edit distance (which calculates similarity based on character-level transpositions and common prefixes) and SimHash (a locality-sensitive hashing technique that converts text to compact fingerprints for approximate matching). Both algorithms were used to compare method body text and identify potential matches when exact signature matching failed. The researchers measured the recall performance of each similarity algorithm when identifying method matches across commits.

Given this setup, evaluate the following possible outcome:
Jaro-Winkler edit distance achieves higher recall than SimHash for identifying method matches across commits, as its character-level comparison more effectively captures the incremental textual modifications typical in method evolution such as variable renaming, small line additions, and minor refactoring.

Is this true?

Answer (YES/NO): YES